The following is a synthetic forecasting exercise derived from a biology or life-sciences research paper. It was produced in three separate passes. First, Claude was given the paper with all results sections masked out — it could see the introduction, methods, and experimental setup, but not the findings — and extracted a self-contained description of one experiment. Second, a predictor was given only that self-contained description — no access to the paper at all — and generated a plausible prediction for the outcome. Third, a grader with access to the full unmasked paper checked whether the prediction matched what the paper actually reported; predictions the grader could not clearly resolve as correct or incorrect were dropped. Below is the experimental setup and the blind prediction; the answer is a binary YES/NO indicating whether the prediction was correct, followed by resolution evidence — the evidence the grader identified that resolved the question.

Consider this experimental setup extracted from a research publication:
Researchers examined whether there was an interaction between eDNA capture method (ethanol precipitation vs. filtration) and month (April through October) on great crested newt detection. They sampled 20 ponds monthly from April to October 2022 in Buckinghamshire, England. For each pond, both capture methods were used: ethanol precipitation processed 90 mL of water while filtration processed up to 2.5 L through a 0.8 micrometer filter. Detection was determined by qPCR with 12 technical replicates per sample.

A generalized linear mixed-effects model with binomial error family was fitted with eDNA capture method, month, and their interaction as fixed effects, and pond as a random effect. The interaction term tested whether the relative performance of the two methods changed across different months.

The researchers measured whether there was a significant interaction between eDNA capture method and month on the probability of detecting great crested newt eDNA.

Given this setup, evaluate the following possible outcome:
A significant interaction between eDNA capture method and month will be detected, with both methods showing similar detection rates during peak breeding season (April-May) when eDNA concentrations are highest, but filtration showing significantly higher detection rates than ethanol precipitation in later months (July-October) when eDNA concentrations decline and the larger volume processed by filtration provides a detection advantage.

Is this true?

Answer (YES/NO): NO